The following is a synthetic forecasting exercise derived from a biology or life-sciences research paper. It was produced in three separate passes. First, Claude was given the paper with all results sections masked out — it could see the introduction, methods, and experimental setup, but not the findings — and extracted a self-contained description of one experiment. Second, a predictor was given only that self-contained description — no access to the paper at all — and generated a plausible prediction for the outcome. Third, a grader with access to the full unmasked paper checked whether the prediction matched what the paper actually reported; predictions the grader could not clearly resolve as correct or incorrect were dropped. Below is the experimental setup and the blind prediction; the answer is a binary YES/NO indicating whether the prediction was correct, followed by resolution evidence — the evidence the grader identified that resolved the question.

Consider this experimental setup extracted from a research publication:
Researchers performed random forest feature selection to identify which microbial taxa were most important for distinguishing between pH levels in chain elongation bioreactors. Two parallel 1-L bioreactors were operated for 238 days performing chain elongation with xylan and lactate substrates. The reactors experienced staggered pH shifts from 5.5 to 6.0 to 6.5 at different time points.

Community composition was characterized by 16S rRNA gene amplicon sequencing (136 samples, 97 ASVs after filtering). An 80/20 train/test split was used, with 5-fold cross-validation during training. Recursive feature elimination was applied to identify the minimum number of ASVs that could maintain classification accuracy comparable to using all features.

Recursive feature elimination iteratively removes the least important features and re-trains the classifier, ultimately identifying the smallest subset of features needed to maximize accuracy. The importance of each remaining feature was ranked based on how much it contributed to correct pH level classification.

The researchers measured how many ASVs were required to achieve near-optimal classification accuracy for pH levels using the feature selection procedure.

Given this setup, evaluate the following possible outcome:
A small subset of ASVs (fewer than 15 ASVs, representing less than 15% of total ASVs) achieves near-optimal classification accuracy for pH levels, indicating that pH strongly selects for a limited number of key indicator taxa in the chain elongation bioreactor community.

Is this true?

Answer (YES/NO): NO